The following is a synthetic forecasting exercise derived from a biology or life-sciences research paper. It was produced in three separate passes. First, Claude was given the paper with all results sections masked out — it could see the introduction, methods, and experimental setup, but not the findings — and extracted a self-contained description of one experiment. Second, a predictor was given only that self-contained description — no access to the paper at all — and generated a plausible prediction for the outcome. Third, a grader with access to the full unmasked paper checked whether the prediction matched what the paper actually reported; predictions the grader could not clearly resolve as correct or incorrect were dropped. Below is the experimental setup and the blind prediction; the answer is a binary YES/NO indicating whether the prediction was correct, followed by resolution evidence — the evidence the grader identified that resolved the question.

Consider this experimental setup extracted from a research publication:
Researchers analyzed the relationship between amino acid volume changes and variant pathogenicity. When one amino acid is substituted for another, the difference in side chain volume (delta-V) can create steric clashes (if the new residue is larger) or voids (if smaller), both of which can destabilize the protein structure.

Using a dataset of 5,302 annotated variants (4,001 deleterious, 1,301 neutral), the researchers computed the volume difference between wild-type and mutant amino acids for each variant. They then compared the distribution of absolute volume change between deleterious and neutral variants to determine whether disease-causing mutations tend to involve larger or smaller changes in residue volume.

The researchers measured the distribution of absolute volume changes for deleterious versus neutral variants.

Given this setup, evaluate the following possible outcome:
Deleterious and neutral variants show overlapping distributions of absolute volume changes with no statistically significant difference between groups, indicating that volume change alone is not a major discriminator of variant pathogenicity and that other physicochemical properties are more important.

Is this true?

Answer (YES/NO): NO